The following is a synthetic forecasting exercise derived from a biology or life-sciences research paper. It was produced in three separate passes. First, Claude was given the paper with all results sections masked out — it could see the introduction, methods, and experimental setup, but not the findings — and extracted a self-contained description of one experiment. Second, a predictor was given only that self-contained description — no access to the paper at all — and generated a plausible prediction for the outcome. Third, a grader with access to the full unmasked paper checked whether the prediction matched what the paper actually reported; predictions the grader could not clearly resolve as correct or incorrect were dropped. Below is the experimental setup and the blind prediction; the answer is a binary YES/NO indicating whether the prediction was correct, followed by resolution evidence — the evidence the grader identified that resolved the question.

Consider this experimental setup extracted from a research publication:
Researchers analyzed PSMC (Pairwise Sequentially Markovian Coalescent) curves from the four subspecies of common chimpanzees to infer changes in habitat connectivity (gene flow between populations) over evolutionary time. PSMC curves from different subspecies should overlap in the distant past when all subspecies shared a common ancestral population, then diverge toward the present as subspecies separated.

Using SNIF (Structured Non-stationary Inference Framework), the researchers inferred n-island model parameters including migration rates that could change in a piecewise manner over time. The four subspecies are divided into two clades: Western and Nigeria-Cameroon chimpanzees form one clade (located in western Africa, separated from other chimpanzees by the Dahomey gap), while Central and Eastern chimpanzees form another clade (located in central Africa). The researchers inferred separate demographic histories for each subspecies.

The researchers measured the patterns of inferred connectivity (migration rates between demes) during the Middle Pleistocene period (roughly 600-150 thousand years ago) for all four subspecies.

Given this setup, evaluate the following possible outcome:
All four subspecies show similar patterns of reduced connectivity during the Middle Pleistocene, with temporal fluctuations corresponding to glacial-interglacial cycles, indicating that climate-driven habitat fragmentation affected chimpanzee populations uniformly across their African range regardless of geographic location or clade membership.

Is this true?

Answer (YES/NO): NO